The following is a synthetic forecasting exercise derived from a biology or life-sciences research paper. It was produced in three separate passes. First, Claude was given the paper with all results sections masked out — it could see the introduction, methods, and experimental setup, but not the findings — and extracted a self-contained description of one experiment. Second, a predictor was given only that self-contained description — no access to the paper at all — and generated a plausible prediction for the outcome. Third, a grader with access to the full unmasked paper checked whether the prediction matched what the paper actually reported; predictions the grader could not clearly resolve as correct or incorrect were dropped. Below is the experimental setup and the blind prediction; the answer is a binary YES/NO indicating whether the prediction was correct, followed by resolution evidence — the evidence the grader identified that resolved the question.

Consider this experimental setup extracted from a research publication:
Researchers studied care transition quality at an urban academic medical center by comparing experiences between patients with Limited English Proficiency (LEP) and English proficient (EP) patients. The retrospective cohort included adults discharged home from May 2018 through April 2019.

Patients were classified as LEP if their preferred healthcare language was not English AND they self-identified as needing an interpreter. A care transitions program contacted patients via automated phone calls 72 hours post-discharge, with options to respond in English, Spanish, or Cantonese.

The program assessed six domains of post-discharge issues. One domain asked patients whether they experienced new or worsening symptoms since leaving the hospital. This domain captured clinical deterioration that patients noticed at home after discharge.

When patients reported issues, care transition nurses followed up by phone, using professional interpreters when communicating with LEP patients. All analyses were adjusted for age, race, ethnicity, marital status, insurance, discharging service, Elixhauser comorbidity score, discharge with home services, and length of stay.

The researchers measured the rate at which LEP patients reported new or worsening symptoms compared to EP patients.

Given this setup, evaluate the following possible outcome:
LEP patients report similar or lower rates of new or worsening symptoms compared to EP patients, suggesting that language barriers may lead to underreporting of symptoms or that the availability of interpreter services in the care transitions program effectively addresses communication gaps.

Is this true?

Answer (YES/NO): NO